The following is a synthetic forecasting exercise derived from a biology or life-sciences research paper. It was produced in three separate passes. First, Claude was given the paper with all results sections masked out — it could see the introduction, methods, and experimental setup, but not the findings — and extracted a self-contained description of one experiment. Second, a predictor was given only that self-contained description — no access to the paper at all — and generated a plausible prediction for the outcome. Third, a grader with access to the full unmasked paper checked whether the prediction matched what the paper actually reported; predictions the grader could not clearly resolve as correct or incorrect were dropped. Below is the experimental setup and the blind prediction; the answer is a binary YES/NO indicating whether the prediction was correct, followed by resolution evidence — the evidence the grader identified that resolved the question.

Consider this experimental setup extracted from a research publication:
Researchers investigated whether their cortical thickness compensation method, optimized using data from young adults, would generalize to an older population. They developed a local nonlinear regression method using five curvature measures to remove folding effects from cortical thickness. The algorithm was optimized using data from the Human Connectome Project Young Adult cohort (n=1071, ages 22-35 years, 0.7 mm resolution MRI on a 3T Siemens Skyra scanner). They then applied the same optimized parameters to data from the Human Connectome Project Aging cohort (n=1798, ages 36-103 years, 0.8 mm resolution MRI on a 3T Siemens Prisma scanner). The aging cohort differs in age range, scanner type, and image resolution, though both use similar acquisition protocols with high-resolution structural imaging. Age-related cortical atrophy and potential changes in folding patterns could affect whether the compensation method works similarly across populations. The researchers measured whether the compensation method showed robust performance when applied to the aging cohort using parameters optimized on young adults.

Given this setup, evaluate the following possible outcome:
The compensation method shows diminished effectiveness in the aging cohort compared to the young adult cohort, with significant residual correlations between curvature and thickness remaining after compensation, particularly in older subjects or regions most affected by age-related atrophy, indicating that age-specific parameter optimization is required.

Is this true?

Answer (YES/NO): NO